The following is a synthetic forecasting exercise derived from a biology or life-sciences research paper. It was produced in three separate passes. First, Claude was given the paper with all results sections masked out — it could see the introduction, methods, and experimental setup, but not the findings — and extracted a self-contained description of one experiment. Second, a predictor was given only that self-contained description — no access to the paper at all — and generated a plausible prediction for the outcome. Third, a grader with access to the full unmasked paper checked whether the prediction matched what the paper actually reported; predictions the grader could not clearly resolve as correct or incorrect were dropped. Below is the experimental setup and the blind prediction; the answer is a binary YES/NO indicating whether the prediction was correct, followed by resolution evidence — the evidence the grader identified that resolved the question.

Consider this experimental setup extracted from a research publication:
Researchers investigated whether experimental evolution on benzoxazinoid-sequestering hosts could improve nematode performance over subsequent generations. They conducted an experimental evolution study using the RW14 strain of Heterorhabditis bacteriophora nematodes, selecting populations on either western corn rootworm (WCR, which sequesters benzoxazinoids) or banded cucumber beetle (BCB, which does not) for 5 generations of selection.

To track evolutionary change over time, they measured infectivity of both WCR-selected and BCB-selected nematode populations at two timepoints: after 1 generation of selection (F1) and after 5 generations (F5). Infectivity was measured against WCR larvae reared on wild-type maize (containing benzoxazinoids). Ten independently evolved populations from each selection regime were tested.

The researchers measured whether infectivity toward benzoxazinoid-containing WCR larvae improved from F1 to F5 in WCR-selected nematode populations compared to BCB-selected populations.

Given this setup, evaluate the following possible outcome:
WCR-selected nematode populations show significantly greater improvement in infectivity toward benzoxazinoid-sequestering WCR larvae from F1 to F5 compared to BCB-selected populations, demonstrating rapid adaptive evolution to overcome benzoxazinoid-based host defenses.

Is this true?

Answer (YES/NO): YES